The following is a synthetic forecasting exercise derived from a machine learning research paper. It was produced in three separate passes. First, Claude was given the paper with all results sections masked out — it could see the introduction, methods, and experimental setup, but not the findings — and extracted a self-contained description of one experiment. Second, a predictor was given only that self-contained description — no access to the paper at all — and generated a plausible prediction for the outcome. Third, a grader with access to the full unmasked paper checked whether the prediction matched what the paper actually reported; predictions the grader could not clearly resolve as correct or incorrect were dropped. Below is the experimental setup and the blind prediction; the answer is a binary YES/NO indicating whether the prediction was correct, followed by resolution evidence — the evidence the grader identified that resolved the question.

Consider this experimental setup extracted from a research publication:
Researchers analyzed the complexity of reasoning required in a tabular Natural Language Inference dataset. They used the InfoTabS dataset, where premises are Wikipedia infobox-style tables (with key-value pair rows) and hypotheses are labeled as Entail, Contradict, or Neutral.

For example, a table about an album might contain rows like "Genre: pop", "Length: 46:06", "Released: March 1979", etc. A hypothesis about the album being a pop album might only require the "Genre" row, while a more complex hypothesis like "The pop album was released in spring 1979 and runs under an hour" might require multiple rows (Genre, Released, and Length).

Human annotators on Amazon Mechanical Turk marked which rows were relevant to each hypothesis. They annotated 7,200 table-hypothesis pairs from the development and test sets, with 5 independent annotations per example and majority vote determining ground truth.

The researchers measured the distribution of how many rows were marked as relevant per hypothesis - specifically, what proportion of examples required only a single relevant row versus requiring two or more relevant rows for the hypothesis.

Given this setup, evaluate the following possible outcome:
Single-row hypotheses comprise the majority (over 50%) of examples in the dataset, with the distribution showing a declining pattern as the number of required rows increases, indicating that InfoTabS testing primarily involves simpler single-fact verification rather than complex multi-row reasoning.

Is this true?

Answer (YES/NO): YES